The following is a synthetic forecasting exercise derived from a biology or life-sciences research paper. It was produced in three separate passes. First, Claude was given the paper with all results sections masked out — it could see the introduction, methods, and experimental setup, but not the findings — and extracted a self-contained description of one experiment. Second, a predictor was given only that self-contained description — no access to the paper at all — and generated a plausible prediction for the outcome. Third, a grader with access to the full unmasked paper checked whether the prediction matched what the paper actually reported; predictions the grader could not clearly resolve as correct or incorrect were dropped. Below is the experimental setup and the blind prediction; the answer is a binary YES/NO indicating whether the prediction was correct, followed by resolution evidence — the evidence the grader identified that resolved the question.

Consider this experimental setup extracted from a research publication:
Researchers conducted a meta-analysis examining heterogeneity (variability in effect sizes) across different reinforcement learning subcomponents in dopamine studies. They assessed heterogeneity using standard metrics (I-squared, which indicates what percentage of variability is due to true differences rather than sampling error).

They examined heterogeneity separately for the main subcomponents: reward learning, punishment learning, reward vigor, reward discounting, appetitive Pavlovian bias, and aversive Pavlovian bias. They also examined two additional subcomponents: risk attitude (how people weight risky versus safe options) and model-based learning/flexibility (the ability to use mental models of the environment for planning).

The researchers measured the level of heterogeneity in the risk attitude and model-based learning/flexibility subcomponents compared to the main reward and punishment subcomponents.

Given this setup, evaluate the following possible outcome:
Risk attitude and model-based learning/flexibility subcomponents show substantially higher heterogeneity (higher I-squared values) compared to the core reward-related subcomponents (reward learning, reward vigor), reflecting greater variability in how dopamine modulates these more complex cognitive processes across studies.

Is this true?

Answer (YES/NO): YES